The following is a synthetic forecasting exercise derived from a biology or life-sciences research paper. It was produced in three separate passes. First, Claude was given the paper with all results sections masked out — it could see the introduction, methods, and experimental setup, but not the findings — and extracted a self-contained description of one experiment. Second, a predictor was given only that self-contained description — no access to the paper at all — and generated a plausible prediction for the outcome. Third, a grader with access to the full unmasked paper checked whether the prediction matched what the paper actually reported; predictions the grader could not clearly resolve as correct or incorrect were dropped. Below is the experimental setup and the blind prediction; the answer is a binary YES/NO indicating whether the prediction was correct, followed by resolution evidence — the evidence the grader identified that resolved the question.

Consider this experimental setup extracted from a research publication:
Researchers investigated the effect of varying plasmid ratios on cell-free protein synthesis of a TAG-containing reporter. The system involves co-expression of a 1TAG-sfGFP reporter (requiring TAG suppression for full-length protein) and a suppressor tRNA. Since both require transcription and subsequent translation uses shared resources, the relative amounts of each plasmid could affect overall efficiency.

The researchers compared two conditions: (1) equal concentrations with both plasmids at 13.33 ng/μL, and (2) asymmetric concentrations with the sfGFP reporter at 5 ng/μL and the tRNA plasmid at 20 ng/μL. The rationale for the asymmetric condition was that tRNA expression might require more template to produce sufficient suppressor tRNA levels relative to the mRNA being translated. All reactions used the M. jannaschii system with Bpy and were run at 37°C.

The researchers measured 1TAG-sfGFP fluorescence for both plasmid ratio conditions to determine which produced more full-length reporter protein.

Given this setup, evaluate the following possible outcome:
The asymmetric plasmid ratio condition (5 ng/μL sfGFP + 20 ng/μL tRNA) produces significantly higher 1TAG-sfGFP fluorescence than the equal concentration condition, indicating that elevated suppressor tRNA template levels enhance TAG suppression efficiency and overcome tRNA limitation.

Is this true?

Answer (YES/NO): YES